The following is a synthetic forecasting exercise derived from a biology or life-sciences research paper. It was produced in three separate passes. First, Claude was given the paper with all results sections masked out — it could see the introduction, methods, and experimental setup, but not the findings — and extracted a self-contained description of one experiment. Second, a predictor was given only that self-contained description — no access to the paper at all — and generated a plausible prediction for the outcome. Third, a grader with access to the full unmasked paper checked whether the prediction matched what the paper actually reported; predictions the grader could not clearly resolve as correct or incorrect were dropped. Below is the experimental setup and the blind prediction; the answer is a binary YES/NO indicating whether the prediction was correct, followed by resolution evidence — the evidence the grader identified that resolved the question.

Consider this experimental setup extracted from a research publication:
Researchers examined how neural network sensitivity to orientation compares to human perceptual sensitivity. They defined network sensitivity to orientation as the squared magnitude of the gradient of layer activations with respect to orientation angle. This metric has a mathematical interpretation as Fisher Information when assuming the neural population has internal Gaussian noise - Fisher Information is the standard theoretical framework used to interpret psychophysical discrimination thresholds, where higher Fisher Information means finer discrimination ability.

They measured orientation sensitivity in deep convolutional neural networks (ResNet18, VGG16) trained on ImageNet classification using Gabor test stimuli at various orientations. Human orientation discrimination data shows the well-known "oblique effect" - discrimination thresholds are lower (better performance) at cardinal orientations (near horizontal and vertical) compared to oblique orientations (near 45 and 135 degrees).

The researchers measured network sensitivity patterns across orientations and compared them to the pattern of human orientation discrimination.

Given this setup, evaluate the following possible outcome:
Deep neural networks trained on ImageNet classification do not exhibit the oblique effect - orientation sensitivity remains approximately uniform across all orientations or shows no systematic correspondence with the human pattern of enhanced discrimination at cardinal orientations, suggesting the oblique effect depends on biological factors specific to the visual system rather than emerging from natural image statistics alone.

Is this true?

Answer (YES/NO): NO